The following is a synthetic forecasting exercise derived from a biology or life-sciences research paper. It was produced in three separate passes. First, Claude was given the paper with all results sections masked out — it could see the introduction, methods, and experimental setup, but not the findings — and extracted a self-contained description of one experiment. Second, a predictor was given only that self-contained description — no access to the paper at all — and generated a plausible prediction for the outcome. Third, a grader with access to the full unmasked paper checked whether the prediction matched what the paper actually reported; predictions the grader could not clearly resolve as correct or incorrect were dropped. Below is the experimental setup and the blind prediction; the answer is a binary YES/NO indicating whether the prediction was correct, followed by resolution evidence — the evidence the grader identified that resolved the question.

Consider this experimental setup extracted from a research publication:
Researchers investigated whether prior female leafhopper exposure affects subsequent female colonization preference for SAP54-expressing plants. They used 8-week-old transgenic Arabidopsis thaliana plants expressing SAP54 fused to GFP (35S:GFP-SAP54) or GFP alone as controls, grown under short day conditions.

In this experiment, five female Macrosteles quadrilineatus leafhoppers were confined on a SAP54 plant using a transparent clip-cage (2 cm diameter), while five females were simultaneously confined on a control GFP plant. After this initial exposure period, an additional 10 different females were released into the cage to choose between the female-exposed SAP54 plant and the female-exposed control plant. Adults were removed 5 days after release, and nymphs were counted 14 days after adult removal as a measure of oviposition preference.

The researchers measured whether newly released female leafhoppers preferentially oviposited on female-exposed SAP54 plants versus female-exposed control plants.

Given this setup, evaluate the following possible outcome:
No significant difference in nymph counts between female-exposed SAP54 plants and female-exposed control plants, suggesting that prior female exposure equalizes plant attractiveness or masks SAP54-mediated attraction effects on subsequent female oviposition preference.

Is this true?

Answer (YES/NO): NO